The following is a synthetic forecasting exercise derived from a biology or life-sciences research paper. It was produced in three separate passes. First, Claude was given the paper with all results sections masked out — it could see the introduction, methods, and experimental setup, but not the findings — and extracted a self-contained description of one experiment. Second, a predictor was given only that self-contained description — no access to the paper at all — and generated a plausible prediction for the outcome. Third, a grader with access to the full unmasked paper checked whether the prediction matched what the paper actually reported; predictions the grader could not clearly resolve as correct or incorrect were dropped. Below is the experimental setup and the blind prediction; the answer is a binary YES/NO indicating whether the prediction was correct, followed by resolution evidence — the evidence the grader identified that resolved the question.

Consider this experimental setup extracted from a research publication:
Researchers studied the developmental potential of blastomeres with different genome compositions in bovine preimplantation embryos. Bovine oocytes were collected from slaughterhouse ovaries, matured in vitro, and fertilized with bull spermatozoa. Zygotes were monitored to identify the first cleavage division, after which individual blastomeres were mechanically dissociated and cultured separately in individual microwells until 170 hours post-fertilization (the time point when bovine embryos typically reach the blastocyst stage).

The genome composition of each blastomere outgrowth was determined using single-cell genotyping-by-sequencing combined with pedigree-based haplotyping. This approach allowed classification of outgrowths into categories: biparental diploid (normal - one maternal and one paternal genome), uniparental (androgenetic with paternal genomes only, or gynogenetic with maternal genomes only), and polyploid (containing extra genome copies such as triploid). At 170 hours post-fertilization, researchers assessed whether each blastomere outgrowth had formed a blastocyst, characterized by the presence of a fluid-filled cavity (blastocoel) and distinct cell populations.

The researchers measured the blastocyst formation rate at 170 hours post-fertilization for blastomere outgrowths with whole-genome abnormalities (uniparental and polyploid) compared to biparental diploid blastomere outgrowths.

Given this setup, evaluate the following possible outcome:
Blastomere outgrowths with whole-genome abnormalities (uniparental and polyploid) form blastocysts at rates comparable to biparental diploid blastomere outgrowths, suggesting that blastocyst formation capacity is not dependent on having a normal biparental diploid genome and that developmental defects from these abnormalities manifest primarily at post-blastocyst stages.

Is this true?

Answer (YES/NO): NO